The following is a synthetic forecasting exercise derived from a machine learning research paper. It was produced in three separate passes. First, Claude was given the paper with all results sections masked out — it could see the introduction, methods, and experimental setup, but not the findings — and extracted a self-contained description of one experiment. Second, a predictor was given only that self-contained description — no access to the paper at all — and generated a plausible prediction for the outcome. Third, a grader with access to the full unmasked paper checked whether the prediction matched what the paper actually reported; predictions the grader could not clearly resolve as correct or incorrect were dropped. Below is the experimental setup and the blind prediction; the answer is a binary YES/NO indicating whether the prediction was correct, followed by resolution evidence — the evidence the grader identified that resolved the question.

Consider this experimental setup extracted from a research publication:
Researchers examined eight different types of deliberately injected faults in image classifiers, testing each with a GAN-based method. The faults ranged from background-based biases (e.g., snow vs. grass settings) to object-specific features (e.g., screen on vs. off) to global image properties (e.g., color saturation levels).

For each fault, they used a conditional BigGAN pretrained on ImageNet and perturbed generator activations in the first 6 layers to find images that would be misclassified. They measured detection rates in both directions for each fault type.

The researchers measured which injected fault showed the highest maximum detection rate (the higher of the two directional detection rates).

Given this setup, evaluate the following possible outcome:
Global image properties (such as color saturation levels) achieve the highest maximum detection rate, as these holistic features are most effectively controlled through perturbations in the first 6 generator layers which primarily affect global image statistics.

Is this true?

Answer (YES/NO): YES